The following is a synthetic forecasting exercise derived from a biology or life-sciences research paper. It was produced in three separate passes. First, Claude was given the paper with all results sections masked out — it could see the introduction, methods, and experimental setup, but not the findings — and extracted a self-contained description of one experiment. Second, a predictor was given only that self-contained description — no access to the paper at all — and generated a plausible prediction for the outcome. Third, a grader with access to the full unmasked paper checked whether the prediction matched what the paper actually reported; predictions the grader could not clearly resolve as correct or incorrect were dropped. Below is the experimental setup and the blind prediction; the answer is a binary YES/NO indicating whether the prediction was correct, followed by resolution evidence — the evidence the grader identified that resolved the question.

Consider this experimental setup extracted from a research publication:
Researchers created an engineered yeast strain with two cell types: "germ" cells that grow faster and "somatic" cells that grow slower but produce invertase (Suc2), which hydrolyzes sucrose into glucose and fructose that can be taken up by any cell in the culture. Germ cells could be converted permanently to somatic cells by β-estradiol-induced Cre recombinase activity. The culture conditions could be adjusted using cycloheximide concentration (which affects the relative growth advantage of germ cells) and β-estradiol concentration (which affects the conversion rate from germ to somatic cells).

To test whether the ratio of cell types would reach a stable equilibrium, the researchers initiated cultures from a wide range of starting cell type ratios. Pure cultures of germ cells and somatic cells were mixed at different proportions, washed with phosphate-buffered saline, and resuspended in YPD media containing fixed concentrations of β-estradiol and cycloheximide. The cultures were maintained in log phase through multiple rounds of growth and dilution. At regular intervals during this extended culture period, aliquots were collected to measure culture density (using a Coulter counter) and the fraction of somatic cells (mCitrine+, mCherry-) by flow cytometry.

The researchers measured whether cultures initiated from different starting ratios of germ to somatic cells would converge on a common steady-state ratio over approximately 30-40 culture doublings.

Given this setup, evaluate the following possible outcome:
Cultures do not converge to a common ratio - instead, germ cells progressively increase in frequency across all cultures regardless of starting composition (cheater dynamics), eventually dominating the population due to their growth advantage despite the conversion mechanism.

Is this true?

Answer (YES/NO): NO